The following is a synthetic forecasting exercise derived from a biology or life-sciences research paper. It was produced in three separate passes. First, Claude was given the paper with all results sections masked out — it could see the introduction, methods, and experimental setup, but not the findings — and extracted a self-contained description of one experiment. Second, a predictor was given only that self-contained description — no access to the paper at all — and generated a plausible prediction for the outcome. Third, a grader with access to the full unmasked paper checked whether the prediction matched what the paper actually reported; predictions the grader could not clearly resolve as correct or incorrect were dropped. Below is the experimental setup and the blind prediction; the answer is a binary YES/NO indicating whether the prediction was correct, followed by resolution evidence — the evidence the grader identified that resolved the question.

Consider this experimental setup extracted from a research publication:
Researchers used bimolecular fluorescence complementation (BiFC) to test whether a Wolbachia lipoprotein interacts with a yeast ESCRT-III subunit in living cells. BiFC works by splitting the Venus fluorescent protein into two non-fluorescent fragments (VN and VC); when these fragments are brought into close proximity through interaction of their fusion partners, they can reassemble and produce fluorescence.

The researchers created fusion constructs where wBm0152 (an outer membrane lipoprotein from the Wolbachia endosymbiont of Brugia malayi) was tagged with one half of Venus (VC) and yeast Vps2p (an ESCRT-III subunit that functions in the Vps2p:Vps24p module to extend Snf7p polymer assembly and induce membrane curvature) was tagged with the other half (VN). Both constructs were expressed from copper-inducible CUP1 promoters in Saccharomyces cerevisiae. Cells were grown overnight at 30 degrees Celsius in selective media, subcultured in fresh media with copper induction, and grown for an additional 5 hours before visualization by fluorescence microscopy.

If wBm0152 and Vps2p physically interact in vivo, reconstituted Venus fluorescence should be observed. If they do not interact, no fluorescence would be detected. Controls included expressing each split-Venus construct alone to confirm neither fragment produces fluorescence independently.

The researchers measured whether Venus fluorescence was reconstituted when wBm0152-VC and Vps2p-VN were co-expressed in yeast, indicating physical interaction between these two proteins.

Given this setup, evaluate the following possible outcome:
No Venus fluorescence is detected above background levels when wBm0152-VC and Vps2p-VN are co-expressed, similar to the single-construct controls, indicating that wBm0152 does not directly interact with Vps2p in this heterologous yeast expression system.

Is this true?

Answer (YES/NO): NO